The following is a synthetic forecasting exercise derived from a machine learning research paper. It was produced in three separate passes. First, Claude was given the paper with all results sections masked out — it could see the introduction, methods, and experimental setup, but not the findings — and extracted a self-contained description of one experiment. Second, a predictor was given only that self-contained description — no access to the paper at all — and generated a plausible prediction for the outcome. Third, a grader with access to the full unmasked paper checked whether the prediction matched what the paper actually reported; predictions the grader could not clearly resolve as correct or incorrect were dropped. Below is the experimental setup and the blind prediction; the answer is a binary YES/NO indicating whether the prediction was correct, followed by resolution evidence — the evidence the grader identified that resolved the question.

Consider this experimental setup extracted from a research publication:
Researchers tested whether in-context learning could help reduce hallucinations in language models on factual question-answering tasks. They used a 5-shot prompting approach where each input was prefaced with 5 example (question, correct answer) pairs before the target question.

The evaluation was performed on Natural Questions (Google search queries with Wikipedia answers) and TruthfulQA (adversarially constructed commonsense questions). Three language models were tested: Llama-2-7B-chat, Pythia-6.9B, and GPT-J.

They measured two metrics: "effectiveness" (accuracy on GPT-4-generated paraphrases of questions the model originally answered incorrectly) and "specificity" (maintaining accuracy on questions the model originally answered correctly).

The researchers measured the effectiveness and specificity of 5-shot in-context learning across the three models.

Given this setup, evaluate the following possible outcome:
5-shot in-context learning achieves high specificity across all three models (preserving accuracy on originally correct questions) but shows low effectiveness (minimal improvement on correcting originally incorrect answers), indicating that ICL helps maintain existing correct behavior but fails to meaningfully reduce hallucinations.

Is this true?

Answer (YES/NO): NO